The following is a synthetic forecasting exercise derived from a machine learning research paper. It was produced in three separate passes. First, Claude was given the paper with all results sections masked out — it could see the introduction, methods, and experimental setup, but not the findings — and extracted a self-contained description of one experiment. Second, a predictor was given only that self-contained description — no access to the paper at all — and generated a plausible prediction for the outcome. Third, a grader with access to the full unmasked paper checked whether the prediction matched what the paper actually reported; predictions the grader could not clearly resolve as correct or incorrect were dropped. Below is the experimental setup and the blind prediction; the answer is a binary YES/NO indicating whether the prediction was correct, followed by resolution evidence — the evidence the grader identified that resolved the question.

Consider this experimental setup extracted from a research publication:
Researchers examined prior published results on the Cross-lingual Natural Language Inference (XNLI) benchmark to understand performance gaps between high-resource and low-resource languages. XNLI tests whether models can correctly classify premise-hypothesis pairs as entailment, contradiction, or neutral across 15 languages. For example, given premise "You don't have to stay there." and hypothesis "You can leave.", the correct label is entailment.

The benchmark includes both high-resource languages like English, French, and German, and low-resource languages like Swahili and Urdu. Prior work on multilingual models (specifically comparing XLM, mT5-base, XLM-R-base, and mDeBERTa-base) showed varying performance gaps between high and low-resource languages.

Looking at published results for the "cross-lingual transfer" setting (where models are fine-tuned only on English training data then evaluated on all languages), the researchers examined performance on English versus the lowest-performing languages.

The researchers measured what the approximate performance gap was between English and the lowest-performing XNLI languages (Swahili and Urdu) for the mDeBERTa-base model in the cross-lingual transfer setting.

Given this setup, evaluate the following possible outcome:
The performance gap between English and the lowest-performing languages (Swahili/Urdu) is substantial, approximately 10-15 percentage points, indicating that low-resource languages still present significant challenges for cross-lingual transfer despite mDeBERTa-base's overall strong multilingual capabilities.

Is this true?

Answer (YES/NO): YES